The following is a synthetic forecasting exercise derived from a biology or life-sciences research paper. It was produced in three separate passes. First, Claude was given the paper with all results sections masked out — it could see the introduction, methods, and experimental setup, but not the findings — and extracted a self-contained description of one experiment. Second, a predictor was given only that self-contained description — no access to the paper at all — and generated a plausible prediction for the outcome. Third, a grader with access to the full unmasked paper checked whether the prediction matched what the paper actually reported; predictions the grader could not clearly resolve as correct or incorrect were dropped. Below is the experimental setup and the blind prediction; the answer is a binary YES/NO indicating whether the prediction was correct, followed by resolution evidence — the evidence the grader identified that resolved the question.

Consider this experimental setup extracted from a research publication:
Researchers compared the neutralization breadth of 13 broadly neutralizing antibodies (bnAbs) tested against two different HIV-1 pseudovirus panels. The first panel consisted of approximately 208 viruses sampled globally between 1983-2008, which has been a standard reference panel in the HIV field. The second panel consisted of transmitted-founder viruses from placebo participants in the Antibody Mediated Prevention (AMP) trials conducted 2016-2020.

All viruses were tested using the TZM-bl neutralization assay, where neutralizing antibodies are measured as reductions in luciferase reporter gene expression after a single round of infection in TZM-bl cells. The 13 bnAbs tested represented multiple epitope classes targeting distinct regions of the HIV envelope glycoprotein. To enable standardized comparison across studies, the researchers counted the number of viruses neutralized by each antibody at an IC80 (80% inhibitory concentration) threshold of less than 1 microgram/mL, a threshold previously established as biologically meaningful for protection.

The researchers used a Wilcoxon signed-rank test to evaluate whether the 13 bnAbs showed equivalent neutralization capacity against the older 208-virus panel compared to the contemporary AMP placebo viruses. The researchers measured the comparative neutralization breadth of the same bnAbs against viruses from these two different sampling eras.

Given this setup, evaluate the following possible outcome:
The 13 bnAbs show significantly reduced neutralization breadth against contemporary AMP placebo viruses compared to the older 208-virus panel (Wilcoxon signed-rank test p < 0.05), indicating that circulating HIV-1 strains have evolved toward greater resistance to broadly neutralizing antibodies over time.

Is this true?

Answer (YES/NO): YES